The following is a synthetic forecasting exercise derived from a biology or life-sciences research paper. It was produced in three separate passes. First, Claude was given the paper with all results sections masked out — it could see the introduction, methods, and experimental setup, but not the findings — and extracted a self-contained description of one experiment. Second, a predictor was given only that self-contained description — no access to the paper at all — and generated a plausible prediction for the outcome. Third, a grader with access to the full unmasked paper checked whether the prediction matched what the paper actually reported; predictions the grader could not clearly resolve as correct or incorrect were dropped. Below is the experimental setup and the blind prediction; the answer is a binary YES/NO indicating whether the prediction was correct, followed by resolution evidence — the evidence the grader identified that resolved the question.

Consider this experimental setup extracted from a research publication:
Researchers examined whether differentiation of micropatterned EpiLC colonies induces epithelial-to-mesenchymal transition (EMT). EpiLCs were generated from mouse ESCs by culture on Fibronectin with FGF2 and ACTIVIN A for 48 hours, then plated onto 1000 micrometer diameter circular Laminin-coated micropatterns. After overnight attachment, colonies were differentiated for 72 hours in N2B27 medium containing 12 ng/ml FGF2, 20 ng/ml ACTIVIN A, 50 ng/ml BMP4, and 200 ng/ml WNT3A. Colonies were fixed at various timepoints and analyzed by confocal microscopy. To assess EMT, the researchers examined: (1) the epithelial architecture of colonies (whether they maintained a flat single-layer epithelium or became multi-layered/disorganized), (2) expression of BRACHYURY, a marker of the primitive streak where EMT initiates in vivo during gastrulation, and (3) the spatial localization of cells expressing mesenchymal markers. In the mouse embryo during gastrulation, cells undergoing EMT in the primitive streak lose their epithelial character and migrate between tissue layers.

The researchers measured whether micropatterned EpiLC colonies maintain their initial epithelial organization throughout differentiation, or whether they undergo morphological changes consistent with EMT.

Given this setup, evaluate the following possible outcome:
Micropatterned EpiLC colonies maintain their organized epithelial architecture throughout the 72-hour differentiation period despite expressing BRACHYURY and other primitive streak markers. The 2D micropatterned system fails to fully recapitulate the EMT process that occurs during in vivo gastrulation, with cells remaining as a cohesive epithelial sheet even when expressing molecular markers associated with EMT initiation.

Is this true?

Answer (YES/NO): NO